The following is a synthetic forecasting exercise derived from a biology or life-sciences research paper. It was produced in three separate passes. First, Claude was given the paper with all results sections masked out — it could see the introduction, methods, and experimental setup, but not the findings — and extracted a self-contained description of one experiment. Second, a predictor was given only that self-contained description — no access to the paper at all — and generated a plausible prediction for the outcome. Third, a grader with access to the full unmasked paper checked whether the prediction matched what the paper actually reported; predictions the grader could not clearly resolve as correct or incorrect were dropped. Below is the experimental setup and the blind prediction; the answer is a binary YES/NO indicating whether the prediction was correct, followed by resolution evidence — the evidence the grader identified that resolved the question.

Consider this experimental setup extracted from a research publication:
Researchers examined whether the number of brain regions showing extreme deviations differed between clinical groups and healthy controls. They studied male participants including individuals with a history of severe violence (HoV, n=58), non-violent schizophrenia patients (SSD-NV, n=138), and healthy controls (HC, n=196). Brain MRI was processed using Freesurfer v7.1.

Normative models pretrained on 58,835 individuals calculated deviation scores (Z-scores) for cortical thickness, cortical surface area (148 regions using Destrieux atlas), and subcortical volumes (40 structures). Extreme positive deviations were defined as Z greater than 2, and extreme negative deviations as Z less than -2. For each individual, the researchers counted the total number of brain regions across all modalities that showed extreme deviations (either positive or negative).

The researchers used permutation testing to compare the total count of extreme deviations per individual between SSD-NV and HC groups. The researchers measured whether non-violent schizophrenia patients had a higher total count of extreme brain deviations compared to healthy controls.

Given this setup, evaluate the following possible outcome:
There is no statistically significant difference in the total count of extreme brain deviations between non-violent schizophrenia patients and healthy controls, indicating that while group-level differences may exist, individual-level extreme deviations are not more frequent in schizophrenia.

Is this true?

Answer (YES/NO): NO